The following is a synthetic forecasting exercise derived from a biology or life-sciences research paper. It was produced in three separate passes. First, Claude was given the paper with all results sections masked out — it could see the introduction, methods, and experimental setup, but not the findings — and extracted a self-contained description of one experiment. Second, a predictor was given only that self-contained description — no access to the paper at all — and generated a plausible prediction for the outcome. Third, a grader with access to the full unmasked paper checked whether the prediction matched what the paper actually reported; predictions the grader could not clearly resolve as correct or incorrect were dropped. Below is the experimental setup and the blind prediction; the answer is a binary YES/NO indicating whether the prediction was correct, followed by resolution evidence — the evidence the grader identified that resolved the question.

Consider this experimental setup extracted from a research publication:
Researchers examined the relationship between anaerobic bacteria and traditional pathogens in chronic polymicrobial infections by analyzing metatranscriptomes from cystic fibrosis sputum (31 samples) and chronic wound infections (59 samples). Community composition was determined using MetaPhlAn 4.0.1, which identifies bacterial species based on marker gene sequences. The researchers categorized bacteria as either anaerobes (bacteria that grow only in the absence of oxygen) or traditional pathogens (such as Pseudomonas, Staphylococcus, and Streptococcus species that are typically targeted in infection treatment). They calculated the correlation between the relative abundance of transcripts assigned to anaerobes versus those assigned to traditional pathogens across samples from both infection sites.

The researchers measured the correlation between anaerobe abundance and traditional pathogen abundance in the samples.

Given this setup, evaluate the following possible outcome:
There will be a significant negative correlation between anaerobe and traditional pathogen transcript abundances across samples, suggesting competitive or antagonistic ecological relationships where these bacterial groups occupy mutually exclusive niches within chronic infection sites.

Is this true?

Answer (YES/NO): YES